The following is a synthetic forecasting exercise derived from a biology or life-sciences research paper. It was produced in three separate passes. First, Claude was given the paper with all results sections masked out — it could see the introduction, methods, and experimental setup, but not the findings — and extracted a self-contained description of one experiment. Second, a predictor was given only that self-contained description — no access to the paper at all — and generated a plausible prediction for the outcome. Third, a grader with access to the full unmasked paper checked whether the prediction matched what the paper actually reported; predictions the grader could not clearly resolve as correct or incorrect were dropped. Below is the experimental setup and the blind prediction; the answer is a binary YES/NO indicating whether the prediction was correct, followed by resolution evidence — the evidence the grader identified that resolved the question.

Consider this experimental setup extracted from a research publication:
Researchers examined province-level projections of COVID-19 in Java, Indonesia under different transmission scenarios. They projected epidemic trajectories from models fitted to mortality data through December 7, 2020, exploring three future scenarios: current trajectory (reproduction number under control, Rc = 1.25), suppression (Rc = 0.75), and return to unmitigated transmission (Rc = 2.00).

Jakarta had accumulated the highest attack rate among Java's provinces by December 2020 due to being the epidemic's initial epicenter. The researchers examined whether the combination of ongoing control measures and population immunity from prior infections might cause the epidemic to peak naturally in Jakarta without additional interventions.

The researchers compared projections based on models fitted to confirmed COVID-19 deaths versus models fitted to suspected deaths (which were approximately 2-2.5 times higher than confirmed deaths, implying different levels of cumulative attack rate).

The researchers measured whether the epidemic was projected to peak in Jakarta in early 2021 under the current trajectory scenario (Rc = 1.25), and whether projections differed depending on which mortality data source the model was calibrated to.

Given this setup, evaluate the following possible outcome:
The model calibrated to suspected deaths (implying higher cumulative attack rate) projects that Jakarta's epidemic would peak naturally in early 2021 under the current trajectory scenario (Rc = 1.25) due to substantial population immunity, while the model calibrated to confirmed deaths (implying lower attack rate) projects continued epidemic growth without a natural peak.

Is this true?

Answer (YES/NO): NO